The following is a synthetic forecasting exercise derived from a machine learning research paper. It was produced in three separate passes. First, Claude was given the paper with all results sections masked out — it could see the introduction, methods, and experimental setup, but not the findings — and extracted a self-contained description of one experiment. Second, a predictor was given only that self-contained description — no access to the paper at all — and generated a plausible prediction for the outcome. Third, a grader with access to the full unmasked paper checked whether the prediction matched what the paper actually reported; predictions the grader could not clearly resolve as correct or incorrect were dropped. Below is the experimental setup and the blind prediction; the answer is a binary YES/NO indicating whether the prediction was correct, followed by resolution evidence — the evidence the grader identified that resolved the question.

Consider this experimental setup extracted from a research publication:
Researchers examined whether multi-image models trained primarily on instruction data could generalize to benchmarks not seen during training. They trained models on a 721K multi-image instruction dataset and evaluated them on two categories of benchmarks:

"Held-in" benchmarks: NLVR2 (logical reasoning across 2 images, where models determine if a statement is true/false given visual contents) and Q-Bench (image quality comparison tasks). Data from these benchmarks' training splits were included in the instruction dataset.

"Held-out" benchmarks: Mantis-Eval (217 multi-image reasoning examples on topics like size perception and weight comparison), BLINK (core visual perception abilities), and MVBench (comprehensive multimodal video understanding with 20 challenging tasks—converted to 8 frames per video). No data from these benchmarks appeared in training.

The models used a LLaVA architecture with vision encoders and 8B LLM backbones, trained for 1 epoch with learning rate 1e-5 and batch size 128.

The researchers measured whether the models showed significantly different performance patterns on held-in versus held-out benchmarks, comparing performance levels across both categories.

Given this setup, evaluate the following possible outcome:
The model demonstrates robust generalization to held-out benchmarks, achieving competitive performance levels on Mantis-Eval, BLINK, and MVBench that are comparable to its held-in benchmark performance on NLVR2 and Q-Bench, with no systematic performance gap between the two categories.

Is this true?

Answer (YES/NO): NO